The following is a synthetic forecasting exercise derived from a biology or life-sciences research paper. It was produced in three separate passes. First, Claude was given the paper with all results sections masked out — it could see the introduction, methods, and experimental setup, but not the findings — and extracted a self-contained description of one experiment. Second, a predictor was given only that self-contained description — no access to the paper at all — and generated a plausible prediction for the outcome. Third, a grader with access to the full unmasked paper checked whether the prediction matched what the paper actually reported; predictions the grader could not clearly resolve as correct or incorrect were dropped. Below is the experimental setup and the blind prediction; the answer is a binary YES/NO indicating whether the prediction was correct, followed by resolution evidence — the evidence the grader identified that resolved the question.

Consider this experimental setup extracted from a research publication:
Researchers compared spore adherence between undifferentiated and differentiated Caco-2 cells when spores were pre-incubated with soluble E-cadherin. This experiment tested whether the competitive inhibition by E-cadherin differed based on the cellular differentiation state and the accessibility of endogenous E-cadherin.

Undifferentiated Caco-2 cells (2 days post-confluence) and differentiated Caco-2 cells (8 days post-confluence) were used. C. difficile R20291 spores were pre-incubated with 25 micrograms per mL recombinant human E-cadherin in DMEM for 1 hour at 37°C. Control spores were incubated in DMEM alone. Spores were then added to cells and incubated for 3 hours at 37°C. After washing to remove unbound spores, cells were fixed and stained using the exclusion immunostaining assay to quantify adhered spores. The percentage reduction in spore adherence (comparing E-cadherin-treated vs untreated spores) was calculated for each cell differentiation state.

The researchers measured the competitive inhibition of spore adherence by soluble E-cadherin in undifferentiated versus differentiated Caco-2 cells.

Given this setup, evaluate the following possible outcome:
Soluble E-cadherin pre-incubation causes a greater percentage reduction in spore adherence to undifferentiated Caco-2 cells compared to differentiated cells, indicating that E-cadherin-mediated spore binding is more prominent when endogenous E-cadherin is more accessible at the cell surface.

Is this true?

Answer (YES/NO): YES